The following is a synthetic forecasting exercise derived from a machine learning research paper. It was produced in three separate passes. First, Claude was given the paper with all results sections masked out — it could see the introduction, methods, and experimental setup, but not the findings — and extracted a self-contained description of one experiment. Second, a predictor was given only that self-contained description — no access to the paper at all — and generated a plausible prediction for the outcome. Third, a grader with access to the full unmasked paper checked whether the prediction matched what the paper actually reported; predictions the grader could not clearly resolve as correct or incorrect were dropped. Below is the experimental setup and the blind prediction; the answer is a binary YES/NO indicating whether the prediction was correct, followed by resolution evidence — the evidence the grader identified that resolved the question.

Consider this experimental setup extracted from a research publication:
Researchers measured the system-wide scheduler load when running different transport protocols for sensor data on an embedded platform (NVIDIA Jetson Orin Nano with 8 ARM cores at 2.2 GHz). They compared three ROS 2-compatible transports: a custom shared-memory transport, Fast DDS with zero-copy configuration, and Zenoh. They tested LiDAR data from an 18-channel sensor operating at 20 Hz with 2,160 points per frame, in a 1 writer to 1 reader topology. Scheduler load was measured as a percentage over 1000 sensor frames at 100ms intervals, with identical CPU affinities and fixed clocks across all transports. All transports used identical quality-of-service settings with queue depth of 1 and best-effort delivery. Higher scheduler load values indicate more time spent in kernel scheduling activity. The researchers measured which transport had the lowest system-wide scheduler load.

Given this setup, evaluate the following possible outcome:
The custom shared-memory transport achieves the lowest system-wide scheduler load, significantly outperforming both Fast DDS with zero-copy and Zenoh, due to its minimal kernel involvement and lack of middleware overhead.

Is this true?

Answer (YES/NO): NO